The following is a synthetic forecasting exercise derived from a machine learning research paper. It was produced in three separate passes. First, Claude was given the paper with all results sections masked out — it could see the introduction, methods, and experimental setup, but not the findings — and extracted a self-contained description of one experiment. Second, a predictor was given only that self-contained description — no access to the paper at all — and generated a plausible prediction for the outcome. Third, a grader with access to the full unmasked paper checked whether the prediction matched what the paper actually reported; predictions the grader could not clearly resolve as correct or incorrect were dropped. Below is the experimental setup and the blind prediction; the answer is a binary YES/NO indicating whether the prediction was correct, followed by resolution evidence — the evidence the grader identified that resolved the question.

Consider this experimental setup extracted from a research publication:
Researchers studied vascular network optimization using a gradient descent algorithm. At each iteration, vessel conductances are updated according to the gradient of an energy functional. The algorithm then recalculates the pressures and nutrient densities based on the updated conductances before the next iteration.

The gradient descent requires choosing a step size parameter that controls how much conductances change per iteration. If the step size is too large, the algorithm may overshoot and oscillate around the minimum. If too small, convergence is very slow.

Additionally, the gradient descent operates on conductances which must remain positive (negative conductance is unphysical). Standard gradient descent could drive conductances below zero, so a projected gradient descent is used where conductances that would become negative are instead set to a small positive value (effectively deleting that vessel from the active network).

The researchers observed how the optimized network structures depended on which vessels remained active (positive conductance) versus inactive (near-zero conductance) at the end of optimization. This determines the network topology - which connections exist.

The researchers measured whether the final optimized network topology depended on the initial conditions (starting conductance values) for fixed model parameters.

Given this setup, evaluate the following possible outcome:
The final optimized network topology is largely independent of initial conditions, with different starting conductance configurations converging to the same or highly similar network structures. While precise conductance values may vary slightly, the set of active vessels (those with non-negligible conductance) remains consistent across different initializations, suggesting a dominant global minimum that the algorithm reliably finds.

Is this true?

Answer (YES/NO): NO